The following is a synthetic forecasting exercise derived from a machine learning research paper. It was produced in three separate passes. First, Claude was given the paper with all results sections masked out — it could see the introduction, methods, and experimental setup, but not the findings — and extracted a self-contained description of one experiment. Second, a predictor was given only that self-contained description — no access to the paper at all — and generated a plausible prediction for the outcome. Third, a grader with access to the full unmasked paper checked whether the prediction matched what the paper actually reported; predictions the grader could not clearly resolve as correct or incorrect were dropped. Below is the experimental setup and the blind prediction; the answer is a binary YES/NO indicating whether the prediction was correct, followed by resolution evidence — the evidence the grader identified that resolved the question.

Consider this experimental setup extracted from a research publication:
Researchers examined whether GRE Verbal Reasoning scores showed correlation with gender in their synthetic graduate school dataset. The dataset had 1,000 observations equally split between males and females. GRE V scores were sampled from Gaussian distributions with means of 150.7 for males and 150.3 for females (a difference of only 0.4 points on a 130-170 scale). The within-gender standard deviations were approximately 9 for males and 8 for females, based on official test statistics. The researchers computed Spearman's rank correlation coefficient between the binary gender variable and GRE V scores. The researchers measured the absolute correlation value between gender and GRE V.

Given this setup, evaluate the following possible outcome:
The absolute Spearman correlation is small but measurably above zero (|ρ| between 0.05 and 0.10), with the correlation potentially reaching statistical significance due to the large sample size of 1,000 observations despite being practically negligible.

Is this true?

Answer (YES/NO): NO